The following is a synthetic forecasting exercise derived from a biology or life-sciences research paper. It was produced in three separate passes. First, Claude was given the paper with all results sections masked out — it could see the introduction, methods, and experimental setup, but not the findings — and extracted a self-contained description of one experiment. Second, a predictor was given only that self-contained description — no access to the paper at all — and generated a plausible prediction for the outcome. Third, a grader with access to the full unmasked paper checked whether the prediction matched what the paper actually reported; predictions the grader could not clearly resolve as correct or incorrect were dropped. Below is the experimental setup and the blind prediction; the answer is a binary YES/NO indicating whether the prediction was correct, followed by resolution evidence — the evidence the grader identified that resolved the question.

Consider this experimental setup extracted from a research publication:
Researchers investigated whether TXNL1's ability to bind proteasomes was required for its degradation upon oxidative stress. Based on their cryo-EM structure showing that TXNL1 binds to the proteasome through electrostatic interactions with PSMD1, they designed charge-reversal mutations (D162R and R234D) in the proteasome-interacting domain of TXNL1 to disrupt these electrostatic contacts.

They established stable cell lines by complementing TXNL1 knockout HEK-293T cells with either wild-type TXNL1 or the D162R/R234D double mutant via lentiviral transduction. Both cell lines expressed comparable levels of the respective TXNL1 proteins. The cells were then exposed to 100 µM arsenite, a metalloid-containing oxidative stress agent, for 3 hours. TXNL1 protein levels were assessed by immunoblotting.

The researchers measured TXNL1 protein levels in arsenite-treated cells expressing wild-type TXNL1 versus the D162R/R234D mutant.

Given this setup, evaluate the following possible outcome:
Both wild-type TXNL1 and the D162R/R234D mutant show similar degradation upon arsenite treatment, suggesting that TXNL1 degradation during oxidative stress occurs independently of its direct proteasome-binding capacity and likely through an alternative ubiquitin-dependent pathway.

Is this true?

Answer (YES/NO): NO